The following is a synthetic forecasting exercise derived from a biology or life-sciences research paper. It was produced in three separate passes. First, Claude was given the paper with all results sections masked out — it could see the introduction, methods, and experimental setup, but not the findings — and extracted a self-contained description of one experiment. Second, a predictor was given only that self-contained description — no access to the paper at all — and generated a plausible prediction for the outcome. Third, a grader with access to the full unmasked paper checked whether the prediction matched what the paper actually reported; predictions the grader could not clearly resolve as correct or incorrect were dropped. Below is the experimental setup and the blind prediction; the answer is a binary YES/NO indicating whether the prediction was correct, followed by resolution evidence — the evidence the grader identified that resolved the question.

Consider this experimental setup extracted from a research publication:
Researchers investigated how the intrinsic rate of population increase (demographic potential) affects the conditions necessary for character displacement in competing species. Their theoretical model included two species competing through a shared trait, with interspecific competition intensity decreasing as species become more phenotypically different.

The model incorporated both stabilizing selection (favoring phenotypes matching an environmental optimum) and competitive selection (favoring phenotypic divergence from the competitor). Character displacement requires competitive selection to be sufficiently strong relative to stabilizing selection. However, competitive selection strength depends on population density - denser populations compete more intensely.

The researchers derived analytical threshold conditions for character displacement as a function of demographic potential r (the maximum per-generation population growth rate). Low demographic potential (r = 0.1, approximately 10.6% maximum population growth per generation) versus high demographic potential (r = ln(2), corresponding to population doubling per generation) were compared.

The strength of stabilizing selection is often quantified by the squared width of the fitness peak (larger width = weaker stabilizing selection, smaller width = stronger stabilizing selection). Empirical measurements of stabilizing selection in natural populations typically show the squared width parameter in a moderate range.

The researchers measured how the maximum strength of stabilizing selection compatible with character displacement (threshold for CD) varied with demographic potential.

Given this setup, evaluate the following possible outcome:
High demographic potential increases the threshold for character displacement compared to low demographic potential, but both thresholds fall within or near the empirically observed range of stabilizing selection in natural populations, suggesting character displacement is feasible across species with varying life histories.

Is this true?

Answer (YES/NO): NO